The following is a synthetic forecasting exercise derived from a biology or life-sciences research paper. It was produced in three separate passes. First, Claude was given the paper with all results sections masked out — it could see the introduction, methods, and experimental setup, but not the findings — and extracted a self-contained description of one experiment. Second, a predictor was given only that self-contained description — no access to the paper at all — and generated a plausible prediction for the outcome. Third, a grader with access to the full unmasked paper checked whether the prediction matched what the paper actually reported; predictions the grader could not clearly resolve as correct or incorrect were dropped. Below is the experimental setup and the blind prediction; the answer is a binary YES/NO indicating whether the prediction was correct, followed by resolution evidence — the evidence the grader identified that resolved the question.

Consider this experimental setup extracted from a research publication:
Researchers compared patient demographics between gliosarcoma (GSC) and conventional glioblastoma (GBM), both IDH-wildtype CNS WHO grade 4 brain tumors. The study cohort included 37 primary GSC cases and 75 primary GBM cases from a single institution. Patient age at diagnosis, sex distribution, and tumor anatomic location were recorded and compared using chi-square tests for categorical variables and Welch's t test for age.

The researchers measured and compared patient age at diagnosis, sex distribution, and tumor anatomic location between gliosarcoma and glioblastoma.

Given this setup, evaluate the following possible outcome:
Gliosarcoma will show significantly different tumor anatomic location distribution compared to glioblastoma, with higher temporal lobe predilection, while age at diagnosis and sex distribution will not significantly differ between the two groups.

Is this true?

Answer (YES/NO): NO